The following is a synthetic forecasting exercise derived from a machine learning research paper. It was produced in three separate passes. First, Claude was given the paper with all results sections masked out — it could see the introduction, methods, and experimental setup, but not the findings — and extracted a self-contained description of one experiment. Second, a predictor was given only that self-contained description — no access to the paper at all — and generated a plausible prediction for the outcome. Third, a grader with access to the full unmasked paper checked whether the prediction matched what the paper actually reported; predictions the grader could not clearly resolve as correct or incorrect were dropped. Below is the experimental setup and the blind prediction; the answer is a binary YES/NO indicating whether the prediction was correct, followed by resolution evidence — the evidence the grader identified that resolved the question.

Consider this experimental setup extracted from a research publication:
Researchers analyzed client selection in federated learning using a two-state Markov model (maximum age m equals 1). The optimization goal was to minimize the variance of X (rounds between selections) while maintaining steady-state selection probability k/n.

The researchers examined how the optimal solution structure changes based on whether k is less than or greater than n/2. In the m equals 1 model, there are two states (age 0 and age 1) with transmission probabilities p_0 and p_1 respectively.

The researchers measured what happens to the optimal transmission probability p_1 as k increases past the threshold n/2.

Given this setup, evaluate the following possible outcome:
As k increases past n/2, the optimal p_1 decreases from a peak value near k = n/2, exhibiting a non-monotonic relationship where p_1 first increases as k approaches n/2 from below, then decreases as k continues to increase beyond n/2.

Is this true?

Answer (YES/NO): NO